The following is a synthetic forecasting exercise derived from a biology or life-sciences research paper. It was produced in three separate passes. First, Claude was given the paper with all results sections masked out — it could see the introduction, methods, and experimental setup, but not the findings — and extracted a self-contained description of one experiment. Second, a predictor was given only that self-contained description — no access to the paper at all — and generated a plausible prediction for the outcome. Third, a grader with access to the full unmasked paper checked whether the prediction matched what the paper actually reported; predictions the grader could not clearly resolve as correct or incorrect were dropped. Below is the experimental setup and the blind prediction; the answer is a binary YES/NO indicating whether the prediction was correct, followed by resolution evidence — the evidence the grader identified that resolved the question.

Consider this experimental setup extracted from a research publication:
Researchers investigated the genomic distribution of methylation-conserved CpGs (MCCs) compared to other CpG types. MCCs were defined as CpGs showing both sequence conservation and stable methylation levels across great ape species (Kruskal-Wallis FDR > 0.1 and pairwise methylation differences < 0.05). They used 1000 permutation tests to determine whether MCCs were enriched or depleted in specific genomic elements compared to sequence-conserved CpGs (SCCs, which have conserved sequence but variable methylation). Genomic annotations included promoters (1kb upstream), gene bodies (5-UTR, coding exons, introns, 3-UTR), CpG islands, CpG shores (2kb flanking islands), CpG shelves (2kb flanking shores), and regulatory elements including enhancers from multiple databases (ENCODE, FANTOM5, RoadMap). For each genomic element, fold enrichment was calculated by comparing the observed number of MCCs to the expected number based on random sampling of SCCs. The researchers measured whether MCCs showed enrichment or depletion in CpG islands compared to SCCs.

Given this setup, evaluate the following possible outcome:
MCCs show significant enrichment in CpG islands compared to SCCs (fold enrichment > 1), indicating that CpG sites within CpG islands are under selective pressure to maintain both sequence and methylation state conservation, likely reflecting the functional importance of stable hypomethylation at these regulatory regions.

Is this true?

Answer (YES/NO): YES